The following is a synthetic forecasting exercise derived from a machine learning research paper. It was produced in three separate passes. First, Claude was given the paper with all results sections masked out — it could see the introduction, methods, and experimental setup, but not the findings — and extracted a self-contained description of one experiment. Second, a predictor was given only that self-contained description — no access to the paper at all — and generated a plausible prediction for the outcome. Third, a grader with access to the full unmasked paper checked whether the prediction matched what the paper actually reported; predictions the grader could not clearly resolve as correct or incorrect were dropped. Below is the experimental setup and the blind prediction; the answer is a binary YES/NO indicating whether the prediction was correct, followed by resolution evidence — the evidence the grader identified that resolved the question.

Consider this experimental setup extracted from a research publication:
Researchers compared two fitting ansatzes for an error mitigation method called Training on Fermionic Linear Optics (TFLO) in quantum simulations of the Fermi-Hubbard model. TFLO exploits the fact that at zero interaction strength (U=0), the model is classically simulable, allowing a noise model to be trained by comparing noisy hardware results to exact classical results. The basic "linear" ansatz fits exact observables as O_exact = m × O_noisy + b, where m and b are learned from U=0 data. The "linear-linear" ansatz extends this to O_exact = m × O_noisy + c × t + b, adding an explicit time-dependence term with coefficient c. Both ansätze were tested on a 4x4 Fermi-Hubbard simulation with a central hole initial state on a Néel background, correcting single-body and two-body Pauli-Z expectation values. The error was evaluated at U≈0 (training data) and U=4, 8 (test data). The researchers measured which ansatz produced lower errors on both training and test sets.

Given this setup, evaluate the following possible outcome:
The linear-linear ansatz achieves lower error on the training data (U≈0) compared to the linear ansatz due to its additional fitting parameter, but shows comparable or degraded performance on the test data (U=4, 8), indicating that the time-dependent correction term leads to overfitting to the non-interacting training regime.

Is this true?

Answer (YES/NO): NO